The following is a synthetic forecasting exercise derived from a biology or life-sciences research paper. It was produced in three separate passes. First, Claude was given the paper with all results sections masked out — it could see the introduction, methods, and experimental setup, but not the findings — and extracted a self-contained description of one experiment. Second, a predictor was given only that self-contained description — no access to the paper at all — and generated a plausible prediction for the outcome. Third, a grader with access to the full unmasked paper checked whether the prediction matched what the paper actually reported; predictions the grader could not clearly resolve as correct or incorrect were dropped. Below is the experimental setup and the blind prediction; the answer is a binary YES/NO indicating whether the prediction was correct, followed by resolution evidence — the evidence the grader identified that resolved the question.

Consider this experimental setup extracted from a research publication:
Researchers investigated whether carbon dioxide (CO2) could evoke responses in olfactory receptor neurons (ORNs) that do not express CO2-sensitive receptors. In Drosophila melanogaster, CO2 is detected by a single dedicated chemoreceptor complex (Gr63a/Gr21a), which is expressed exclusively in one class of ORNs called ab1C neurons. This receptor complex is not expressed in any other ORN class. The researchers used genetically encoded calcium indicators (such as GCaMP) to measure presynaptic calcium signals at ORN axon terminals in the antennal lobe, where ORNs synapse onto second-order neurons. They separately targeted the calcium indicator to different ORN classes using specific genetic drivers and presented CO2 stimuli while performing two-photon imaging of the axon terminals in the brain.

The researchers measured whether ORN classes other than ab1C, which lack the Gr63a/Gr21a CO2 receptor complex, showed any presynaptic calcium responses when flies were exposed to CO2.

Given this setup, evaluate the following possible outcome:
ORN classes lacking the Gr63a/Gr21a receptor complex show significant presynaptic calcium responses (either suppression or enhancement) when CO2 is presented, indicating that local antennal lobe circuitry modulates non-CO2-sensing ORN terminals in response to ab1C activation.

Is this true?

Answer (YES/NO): YES